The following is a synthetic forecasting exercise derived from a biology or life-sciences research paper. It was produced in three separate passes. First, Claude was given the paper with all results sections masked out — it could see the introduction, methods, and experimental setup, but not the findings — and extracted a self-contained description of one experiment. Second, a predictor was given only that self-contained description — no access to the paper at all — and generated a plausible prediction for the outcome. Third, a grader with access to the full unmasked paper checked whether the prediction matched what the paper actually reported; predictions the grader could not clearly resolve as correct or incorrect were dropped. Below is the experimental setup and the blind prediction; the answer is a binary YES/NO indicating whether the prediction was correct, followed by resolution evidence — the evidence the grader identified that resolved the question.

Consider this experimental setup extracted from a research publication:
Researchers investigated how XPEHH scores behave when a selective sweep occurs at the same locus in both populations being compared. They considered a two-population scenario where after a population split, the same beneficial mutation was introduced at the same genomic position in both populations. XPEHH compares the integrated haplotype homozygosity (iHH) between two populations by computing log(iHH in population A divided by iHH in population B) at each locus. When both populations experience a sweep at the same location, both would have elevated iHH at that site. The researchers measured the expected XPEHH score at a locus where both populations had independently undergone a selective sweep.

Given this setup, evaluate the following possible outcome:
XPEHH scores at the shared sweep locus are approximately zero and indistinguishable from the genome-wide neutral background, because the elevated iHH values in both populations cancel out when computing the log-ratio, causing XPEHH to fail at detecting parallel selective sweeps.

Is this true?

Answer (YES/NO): YES